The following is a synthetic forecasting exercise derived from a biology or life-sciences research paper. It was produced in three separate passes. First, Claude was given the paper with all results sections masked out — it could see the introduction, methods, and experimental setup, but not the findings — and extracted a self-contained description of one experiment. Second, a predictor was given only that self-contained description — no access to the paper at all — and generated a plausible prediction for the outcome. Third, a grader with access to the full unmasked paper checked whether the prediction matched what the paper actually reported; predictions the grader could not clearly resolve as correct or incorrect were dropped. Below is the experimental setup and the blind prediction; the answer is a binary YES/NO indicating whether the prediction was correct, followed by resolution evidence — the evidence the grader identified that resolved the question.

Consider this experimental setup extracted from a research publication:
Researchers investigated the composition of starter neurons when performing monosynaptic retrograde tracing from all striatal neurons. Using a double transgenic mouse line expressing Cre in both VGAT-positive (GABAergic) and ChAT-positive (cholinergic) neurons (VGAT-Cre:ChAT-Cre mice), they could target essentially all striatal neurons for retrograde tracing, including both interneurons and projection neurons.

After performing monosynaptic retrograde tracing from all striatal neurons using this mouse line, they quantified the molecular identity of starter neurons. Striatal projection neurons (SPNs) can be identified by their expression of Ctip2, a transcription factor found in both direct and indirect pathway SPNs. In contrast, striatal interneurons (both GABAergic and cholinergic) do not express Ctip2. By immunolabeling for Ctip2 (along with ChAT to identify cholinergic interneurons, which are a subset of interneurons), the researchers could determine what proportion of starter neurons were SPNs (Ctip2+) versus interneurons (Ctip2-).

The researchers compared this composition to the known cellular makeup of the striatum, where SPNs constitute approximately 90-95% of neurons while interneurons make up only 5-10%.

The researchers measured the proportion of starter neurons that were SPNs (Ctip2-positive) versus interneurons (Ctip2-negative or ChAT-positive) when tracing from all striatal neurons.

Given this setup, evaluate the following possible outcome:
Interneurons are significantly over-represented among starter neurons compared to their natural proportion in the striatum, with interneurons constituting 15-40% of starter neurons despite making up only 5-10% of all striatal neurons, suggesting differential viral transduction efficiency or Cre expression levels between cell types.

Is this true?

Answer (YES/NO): NO